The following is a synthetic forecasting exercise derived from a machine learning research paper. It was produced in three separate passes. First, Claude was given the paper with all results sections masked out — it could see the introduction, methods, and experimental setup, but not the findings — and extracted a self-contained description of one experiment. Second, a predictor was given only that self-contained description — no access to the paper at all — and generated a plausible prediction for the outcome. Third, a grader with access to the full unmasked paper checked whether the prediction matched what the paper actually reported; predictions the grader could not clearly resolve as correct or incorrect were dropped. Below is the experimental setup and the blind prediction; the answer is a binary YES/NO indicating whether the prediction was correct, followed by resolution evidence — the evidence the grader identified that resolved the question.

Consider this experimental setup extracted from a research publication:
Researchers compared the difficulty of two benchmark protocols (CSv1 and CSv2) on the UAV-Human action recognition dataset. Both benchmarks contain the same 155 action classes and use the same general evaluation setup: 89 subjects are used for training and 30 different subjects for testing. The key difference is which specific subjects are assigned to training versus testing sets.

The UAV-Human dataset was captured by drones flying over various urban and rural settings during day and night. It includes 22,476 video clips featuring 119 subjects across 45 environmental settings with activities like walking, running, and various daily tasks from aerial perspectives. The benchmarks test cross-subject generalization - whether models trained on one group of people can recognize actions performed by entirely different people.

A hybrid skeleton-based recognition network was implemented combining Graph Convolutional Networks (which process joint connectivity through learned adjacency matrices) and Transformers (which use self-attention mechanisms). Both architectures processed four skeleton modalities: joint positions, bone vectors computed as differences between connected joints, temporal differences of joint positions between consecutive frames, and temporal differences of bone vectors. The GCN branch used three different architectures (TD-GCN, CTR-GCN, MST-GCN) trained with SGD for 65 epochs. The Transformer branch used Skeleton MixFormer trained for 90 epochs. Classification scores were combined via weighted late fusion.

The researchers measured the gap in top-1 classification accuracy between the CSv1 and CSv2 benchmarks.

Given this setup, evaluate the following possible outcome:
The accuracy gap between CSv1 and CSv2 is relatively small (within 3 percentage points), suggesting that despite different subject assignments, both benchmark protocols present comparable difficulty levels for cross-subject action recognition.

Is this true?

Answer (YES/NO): NO